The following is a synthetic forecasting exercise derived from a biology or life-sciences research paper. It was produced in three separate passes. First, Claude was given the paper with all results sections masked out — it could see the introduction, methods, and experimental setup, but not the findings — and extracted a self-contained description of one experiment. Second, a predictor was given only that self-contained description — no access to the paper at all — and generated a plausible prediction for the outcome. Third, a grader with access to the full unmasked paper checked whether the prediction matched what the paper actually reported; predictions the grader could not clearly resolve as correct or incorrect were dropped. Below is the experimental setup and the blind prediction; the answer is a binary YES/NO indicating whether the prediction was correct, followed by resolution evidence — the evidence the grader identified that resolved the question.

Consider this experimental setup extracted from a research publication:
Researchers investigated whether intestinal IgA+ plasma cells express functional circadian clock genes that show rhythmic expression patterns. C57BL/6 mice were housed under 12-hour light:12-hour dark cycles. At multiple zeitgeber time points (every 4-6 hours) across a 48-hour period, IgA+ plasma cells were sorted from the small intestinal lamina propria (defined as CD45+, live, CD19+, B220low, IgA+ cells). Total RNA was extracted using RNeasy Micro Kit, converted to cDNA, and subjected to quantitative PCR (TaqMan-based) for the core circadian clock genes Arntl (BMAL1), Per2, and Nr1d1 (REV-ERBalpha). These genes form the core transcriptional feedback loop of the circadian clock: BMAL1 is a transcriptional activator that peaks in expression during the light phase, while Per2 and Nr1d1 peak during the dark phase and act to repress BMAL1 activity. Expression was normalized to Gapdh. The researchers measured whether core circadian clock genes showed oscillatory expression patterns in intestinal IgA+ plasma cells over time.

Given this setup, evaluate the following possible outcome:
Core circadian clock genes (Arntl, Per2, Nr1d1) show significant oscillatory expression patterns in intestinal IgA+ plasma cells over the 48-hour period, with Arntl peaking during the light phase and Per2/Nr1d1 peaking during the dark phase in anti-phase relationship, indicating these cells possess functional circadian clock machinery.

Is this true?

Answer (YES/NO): YES